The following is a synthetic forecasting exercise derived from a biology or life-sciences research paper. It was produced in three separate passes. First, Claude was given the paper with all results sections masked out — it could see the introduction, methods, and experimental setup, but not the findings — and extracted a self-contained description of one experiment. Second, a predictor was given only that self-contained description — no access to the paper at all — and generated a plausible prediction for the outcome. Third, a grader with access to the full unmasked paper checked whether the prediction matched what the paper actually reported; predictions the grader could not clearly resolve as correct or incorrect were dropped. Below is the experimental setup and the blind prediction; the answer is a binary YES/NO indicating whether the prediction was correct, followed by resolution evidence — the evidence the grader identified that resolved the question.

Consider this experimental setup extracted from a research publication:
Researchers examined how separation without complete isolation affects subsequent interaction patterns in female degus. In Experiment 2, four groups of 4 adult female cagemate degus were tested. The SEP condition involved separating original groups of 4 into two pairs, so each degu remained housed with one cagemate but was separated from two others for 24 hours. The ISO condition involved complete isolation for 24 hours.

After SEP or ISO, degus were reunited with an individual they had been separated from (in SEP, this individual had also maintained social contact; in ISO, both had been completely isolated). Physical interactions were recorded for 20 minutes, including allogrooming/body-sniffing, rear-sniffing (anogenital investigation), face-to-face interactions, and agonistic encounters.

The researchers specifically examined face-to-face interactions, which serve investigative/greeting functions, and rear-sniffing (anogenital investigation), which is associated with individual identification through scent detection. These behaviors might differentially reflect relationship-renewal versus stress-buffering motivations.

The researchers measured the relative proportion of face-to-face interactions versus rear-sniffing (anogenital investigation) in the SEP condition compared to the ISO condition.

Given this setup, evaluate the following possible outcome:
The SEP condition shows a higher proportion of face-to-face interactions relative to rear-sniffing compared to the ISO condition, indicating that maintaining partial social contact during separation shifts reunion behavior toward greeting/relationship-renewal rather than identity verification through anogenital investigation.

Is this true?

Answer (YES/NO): NO